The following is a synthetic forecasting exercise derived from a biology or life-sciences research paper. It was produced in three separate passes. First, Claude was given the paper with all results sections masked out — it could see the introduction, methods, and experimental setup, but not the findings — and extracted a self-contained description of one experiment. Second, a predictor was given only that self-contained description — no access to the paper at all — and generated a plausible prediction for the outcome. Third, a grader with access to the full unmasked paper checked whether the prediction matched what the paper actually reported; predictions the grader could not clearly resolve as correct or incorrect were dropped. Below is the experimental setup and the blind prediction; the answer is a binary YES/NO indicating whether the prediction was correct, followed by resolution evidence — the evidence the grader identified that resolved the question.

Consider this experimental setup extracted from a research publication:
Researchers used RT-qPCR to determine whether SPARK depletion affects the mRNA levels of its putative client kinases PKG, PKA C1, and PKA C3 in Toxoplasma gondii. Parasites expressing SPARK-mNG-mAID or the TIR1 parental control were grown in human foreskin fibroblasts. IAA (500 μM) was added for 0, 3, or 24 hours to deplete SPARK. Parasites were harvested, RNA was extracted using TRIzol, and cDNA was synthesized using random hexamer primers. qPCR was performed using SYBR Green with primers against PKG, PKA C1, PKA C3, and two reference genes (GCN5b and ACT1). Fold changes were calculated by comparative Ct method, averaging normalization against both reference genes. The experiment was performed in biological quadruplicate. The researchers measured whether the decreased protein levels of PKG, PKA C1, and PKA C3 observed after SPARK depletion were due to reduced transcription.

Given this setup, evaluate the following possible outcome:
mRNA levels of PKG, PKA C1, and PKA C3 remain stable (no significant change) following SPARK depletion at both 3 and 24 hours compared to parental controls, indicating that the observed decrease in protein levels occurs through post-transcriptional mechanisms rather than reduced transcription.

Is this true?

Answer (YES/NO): YES